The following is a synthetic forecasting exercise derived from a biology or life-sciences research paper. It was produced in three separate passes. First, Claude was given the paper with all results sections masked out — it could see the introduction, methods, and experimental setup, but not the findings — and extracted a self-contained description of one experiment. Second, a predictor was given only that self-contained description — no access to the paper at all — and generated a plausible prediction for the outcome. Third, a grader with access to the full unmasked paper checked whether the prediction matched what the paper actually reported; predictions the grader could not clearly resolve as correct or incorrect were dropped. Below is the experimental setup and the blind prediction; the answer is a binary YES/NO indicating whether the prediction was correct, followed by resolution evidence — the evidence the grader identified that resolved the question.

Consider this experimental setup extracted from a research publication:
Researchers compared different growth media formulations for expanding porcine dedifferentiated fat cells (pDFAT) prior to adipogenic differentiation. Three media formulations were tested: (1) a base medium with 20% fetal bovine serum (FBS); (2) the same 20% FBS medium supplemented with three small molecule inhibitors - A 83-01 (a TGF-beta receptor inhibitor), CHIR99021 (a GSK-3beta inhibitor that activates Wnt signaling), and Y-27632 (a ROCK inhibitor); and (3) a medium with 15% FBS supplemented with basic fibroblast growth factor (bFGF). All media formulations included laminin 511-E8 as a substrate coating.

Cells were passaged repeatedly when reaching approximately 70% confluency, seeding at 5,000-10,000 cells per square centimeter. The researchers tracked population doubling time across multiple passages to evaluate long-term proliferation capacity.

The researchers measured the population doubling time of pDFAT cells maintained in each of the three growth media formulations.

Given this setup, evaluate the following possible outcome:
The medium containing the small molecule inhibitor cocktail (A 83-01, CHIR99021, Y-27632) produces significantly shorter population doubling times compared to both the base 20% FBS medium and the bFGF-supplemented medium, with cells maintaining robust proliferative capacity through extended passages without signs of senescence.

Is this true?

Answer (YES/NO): NO